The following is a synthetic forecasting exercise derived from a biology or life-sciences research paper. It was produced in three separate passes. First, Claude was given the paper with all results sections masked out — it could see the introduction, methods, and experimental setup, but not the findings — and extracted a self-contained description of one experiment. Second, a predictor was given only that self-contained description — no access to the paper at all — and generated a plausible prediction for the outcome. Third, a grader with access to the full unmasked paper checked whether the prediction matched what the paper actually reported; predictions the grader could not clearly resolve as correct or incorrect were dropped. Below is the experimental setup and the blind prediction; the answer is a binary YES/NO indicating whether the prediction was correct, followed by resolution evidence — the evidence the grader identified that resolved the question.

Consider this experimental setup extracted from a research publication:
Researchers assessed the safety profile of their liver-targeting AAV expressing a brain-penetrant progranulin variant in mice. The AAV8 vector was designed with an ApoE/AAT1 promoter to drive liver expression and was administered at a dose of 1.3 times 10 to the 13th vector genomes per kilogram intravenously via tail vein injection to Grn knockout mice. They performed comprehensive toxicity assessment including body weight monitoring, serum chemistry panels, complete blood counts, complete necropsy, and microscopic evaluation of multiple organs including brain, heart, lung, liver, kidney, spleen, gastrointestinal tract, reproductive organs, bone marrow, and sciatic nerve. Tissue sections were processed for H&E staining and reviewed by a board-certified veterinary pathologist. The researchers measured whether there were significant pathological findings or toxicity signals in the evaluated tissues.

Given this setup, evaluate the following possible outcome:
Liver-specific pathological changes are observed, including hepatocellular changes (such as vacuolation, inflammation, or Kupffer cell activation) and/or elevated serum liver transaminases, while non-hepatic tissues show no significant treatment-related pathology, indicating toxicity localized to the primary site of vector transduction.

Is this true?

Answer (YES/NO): NO